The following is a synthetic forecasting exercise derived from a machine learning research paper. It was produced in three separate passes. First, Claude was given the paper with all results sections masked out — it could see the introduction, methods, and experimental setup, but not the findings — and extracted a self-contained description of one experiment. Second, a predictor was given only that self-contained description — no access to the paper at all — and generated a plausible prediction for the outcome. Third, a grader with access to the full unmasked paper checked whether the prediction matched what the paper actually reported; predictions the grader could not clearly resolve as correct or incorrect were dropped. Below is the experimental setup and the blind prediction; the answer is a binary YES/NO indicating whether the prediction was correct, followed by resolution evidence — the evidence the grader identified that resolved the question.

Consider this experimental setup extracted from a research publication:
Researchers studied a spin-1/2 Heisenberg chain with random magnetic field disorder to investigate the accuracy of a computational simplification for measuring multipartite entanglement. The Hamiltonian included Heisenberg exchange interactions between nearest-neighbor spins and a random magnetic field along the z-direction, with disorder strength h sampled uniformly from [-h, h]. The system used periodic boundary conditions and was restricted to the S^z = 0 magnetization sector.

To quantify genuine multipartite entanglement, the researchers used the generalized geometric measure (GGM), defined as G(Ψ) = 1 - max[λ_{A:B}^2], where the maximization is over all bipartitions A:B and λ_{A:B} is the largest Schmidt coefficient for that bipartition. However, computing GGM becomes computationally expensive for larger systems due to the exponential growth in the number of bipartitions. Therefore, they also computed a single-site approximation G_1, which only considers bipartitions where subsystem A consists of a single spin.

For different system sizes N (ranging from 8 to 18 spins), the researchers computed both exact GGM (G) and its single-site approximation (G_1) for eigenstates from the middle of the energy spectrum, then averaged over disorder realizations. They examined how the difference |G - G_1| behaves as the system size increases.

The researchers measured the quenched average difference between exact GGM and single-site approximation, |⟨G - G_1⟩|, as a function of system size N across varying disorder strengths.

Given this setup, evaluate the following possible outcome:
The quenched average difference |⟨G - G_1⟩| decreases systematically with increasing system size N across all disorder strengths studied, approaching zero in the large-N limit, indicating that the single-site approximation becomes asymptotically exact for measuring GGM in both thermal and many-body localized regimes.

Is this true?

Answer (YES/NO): YES